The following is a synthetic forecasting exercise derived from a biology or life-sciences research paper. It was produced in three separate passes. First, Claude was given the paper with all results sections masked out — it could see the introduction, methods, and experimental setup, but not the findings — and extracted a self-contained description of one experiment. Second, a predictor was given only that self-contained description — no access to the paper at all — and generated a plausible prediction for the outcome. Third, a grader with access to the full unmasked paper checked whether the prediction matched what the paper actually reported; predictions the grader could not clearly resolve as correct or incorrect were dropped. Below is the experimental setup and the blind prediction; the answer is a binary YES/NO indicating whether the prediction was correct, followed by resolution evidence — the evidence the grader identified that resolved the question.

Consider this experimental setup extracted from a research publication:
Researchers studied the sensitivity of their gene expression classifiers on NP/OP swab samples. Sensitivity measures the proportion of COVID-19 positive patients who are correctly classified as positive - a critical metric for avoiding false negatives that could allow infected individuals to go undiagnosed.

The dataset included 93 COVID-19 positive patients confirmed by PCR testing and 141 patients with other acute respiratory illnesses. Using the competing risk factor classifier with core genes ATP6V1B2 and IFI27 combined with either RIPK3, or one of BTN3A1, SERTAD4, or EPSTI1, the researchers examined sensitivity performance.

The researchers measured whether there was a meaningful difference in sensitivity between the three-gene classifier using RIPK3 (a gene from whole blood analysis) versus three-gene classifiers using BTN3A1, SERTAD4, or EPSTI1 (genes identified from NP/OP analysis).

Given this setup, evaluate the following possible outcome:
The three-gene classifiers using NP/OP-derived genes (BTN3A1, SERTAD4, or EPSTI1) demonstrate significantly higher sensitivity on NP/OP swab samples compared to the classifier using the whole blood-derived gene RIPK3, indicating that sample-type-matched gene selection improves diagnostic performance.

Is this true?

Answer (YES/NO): YES